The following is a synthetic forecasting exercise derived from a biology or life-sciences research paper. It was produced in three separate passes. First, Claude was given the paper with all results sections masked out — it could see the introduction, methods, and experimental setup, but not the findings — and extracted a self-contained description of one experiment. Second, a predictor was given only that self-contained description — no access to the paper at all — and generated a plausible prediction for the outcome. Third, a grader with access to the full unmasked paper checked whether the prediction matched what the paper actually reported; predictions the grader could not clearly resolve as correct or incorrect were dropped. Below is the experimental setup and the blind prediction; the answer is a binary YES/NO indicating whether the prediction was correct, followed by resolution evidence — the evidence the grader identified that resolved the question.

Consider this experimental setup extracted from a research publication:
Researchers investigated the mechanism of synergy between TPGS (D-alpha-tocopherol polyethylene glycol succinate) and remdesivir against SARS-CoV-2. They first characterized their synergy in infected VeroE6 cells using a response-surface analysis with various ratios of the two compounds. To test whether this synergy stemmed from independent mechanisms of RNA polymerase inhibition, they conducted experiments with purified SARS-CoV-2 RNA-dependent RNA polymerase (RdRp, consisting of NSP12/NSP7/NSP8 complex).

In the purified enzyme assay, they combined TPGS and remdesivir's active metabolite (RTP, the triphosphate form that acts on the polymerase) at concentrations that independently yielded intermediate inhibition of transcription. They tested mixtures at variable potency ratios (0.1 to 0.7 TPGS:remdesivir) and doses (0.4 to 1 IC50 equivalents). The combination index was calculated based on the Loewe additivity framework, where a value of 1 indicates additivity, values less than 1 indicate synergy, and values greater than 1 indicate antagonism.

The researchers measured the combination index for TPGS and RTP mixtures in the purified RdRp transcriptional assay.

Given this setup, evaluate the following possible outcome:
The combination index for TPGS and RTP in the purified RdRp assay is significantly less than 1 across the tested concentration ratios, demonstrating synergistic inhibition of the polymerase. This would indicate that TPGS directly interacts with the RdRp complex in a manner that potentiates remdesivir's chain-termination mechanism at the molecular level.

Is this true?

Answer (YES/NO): NO